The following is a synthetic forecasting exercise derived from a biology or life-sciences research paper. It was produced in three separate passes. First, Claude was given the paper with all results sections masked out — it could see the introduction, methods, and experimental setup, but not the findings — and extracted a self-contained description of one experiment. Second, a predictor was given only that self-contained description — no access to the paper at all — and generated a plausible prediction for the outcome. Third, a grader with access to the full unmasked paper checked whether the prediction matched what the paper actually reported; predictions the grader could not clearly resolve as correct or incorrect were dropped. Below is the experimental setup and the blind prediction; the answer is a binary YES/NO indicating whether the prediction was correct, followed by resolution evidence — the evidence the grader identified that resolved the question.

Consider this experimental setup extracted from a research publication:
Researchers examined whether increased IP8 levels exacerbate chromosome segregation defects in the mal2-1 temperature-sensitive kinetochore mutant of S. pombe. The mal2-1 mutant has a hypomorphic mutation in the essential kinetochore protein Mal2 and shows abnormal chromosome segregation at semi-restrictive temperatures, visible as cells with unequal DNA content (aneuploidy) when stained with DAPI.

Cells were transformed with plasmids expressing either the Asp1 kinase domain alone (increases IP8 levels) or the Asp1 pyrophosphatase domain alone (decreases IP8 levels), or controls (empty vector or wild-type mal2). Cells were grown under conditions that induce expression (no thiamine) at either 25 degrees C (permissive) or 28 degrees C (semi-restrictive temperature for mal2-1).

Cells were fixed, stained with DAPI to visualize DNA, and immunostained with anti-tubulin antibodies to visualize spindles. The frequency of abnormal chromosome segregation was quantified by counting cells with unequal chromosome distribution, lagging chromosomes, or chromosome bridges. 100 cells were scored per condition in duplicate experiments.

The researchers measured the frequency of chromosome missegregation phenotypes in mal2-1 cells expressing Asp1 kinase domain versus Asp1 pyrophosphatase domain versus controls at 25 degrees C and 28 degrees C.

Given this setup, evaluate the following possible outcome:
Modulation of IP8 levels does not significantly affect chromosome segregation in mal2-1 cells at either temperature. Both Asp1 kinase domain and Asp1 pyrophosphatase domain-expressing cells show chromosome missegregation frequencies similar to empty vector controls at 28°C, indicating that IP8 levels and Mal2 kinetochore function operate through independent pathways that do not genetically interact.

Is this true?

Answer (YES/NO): NO